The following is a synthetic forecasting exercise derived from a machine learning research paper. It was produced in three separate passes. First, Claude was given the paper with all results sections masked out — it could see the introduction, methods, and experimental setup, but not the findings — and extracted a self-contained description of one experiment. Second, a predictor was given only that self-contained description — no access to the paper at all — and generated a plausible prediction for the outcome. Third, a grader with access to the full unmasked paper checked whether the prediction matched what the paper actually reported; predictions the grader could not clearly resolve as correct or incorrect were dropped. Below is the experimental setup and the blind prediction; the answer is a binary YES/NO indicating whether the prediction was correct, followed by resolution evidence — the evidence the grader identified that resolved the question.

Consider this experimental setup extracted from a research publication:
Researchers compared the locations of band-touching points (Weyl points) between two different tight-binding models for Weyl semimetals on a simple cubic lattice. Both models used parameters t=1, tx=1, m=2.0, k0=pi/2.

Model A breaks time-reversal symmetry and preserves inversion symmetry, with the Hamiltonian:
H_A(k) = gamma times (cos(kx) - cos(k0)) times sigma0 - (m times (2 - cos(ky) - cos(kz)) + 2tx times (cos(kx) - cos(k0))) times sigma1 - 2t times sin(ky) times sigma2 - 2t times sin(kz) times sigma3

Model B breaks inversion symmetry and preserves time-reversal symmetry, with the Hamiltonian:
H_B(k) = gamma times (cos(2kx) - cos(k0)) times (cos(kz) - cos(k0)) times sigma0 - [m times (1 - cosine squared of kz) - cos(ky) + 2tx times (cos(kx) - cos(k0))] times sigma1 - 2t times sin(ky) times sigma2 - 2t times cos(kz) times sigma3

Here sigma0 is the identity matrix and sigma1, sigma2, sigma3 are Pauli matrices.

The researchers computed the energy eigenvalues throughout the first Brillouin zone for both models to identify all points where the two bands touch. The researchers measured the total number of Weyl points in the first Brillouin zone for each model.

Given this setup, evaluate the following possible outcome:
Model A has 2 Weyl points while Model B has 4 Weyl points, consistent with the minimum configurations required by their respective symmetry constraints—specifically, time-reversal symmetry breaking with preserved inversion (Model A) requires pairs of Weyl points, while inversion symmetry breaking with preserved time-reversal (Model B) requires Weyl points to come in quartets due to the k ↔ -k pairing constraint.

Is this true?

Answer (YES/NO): YES